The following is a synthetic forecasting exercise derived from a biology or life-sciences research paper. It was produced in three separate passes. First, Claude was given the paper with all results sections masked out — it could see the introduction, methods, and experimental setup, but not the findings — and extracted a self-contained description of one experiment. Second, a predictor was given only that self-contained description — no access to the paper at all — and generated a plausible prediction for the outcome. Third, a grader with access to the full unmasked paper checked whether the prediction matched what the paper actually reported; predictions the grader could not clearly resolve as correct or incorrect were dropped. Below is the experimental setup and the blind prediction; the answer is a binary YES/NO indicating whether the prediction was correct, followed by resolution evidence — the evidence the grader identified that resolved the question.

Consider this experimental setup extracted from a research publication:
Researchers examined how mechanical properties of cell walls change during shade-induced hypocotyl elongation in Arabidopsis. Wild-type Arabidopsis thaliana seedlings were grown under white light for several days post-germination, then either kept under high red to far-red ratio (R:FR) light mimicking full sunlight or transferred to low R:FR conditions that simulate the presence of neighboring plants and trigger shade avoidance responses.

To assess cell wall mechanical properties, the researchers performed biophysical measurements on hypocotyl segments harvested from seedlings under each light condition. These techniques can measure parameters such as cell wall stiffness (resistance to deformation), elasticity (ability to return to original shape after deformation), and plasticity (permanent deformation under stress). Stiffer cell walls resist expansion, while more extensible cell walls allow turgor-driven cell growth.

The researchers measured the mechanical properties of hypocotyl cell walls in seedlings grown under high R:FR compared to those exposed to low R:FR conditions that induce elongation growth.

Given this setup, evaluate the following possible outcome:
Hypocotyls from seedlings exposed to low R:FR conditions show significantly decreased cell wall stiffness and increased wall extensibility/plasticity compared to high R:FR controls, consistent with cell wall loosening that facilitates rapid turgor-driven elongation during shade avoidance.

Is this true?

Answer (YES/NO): NO